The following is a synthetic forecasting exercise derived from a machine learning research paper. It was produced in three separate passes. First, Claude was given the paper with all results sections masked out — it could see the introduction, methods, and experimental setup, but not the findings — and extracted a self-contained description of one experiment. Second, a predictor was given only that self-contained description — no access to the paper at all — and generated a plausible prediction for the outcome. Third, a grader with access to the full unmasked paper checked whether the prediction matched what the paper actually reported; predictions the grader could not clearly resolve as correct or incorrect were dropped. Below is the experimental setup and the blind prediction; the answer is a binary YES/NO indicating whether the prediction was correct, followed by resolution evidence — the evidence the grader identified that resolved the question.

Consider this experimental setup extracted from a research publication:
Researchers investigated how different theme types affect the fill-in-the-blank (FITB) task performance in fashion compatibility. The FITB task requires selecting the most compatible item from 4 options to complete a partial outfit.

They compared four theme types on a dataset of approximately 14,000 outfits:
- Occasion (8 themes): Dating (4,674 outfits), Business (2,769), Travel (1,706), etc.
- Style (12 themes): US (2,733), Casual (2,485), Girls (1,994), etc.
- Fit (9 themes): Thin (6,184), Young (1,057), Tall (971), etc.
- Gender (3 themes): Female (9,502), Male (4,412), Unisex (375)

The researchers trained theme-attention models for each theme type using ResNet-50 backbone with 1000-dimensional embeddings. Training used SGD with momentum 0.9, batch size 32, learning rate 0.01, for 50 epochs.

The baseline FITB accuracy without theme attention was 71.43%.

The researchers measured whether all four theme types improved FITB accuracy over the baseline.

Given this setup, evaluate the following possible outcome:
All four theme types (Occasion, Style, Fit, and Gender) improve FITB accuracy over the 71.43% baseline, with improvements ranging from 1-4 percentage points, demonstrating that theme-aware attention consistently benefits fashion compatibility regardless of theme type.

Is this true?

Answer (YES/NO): NO